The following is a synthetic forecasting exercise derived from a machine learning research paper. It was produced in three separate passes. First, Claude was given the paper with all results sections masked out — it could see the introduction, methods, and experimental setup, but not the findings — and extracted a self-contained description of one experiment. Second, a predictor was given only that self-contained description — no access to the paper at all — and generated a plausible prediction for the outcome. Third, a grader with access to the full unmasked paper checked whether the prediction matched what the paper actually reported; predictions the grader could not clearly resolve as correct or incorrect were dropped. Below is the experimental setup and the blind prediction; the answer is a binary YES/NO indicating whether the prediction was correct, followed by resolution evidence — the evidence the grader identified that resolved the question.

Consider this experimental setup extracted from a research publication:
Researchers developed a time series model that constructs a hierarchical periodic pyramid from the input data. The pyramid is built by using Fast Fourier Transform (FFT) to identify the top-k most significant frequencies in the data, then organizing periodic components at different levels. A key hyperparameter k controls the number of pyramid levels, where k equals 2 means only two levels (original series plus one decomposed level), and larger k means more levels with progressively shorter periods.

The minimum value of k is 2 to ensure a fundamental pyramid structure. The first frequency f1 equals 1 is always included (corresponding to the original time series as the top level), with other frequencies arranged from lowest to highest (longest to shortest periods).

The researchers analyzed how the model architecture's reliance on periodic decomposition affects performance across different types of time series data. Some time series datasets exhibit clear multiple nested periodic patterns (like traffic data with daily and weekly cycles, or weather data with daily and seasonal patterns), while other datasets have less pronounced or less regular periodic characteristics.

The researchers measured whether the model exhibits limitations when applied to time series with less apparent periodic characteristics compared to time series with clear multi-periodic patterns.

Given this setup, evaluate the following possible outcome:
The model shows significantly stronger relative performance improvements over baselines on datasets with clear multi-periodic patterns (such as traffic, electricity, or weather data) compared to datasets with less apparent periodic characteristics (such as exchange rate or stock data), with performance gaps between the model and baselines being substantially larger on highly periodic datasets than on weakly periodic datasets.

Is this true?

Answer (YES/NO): NO